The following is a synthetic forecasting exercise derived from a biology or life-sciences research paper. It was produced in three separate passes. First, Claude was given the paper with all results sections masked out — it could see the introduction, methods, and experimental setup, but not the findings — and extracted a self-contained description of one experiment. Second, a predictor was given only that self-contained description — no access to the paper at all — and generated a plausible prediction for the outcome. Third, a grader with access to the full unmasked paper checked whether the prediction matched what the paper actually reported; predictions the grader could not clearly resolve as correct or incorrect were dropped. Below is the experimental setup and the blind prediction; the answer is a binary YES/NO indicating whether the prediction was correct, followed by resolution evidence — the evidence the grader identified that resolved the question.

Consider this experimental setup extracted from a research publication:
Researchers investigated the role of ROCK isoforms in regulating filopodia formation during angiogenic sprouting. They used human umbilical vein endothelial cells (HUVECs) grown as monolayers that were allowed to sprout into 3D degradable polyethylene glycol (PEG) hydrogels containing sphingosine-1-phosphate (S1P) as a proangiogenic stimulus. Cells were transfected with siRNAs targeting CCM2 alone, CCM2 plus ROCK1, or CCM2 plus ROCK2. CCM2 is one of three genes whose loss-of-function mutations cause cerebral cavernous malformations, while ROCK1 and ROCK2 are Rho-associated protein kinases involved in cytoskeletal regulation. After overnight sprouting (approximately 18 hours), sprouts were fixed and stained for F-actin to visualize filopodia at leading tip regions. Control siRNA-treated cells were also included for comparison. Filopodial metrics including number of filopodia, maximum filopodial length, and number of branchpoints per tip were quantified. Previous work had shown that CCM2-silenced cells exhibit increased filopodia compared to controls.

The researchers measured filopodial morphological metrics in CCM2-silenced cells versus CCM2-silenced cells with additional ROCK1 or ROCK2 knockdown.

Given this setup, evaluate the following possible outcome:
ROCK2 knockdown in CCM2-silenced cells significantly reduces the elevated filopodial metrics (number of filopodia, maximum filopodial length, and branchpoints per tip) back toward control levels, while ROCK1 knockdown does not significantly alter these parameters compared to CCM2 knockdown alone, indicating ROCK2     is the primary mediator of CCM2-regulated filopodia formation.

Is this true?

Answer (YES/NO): NO